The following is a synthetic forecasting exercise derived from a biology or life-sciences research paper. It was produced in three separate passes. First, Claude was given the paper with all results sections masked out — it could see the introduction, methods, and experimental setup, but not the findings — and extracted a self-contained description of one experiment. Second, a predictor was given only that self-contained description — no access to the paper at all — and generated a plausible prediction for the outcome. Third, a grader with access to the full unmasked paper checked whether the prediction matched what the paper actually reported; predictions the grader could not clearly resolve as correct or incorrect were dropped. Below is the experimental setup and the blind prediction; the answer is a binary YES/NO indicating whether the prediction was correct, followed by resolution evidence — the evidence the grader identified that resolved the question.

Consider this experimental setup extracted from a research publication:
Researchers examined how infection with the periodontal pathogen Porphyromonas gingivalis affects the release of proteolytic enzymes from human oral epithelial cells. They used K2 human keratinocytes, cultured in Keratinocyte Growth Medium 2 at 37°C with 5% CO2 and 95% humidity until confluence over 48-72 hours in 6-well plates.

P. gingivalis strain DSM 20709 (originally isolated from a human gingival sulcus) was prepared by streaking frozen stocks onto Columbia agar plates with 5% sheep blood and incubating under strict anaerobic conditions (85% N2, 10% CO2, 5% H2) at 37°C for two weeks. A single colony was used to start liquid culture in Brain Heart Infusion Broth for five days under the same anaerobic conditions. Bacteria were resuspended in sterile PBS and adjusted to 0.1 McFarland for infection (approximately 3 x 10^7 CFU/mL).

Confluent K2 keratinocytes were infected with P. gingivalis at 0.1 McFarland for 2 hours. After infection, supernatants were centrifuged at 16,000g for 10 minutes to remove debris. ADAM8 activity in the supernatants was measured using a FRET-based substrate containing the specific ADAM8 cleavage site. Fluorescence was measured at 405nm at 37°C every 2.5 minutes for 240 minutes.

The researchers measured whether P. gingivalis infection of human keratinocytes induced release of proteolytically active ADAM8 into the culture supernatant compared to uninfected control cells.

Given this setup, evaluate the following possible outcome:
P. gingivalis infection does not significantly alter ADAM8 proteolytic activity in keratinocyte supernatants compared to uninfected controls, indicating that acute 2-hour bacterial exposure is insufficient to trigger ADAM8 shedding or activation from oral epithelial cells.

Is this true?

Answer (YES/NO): NO